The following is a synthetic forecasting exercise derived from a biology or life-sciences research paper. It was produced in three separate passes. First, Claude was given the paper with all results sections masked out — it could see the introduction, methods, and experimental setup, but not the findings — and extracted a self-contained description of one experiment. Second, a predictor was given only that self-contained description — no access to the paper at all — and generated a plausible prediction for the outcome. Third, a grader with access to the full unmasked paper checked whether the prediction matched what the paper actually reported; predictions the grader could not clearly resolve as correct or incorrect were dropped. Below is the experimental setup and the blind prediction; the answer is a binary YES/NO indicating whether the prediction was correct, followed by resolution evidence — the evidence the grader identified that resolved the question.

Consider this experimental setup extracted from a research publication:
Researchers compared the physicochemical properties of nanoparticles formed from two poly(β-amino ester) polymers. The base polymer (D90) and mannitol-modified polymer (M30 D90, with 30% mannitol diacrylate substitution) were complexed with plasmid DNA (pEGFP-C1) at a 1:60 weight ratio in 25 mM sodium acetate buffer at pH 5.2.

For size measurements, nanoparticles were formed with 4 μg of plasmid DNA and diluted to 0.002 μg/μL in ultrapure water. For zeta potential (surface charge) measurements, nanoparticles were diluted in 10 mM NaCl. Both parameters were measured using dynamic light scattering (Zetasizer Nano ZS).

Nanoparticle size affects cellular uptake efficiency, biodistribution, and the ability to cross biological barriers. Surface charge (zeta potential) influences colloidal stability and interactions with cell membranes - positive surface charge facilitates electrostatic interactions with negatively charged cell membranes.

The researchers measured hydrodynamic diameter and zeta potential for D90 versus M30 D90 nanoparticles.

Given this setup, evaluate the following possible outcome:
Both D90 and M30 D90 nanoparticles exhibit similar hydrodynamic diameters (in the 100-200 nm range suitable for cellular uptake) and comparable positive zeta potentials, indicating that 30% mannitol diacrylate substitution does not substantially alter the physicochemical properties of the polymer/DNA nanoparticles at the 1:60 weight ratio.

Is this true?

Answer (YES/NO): NO